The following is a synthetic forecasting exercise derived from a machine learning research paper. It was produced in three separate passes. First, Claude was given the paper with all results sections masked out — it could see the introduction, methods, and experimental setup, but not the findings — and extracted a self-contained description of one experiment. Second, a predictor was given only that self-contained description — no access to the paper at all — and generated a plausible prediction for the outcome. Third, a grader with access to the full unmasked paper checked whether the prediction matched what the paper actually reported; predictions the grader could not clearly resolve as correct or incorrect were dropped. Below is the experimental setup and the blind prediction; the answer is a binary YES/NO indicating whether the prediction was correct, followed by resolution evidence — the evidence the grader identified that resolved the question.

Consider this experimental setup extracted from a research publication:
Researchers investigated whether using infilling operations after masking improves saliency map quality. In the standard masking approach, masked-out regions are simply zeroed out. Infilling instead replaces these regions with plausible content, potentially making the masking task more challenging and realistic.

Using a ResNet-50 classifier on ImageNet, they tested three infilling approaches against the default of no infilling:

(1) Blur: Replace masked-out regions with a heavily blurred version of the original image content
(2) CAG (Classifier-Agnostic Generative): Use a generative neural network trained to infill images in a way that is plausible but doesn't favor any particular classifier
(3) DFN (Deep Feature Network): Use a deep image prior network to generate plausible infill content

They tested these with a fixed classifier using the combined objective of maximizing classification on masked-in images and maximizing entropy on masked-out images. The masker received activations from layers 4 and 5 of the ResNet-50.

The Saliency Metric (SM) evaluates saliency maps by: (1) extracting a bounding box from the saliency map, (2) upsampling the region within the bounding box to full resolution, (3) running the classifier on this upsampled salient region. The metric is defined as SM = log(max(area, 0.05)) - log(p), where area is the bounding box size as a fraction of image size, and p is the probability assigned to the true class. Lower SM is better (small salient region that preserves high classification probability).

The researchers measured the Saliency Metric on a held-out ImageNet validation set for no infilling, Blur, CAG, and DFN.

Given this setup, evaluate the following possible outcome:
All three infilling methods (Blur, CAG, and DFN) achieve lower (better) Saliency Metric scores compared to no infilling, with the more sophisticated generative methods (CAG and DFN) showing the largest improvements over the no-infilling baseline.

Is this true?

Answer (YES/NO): NO